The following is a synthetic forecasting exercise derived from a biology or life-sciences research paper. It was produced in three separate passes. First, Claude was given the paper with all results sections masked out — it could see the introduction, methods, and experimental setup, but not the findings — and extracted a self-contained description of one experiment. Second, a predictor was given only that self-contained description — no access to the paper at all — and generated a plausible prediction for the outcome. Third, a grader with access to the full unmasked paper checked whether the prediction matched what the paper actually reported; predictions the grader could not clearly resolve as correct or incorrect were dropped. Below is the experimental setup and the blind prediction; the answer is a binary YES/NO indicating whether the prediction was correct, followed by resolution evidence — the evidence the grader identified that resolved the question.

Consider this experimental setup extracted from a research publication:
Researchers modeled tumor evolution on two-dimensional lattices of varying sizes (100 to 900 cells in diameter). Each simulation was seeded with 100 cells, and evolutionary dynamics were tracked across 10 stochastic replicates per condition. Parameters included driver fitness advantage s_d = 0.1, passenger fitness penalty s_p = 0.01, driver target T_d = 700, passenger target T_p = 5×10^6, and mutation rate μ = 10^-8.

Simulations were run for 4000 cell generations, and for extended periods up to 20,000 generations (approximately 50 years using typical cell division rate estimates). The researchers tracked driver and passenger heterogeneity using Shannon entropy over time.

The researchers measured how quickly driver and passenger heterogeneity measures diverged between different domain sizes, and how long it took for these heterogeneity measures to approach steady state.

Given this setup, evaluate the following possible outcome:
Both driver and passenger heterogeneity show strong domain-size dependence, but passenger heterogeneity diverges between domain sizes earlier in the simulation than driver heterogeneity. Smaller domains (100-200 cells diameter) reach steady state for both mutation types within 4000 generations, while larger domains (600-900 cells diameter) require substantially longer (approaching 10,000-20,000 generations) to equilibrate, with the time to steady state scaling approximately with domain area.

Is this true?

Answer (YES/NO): NO